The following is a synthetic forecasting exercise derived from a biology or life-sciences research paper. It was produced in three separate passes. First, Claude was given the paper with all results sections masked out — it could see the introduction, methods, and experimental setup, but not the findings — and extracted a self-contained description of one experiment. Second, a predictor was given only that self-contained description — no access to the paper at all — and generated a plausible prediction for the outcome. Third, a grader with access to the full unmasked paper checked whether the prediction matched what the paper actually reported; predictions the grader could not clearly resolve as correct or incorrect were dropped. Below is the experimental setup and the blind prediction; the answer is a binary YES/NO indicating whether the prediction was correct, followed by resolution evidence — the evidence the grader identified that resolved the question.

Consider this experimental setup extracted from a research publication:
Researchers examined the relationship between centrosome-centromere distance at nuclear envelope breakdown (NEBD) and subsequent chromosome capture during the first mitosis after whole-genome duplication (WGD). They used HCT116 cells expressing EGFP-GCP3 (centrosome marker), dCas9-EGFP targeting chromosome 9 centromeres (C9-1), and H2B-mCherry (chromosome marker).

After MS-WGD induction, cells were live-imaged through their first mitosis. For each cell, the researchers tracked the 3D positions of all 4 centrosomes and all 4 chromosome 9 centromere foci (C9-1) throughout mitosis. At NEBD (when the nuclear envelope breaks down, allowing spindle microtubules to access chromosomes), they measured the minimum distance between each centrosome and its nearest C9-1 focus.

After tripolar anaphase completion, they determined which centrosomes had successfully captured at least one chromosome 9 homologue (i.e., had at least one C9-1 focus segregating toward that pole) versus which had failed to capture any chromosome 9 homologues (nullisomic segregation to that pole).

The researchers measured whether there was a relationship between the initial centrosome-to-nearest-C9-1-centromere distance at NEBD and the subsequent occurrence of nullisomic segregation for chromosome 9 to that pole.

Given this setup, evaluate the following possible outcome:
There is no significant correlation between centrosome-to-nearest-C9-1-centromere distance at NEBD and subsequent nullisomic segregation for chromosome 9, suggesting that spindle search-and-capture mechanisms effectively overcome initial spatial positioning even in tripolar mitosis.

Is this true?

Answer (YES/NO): NO